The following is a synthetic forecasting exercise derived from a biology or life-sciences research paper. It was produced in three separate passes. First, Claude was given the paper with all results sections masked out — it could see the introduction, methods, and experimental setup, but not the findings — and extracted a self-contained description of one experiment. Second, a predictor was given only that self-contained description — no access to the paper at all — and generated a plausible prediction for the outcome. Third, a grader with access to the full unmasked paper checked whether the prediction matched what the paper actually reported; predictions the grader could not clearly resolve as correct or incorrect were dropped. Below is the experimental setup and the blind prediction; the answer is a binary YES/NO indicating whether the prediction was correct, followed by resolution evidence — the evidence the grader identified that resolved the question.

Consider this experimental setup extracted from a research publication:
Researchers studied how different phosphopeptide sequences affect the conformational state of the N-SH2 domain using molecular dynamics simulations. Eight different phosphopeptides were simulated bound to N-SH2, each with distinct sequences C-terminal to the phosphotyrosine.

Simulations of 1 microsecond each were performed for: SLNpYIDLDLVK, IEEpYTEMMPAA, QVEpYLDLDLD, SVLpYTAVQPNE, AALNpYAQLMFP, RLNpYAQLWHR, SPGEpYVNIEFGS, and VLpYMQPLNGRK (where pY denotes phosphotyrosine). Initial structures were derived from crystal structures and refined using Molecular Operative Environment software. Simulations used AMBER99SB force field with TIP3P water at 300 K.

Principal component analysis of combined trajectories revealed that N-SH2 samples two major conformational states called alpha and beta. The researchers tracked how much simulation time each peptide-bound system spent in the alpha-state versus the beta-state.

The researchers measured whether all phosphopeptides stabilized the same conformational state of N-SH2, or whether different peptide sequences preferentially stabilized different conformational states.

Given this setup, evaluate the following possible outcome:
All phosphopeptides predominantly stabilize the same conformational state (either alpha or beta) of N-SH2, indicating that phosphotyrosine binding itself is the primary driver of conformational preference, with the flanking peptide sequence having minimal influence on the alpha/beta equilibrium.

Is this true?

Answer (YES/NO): NO